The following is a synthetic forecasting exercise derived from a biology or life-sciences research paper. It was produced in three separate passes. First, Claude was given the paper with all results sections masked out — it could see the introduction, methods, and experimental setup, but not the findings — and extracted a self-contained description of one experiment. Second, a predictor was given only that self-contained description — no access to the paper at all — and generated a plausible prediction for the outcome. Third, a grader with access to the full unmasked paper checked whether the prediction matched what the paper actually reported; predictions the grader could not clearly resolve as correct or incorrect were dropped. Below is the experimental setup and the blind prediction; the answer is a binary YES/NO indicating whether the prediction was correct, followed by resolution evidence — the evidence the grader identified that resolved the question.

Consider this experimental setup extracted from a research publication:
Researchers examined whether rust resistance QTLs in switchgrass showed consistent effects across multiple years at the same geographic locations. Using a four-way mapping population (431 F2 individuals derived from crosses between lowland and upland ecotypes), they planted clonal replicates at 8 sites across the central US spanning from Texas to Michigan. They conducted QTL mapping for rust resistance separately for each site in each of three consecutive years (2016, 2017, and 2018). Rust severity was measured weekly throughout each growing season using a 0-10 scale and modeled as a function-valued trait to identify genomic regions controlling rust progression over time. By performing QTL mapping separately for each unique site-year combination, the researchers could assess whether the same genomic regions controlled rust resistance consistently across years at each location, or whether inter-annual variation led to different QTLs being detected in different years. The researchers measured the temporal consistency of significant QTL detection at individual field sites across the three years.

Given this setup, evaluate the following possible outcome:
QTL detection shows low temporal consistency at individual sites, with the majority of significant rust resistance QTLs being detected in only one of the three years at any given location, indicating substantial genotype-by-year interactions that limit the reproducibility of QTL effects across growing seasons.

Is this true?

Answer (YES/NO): NO